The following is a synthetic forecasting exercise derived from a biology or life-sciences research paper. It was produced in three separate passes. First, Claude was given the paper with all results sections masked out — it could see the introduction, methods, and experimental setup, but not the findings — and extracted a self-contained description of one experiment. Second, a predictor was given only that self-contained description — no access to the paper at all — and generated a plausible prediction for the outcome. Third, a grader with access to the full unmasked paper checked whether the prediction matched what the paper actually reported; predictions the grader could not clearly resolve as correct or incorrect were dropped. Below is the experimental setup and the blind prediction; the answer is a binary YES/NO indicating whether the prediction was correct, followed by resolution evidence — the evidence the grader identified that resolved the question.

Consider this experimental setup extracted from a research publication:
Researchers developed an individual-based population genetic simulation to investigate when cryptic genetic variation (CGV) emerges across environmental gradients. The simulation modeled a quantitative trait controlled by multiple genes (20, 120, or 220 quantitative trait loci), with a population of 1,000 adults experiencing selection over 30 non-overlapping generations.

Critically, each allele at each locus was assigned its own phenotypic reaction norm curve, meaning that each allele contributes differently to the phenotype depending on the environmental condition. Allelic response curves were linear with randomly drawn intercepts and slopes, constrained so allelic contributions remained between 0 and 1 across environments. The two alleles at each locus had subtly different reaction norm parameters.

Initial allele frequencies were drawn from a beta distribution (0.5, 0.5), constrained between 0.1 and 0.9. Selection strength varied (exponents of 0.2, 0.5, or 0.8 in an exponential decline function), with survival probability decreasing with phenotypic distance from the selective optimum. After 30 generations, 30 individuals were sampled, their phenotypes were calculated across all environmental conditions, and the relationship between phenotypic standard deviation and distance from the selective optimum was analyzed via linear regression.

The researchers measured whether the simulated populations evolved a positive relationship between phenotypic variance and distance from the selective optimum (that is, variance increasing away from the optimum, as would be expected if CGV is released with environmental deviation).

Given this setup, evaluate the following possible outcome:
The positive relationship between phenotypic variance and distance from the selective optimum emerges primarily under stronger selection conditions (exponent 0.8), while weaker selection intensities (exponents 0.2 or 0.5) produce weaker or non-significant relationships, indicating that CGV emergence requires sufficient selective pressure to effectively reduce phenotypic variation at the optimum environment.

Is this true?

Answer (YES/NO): NO